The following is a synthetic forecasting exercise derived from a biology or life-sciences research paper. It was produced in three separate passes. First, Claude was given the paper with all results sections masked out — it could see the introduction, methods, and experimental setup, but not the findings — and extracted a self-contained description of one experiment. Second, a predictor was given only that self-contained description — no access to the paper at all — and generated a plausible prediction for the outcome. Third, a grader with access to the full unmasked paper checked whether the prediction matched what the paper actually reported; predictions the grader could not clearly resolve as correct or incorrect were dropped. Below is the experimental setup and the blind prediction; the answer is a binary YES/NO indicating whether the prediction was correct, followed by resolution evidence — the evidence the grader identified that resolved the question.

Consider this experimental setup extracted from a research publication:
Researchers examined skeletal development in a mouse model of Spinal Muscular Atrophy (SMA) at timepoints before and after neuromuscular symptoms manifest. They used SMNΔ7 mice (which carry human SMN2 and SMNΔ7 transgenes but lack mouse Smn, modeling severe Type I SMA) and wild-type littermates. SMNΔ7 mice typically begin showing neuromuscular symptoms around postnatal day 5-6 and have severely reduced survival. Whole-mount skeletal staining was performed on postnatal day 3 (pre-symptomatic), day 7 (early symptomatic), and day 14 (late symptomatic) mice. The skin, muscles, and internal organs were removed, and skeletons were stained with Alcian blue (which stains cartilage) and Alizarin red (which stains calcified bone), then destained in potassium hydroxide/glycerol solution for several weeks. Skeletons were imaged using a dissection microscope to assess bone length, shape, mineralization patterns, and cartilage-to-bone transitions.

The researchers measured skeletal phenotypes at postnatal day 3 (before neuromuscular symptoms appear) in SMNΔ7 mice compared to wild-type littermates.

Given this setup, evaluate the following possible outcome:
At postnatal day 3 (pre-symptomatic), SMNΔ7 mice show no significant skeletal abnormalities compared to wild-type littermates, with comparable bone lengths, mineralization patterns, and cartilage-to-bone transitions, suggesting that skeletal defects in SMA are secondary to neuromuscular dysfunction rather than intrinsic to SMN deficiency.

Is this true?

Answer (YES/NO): YES